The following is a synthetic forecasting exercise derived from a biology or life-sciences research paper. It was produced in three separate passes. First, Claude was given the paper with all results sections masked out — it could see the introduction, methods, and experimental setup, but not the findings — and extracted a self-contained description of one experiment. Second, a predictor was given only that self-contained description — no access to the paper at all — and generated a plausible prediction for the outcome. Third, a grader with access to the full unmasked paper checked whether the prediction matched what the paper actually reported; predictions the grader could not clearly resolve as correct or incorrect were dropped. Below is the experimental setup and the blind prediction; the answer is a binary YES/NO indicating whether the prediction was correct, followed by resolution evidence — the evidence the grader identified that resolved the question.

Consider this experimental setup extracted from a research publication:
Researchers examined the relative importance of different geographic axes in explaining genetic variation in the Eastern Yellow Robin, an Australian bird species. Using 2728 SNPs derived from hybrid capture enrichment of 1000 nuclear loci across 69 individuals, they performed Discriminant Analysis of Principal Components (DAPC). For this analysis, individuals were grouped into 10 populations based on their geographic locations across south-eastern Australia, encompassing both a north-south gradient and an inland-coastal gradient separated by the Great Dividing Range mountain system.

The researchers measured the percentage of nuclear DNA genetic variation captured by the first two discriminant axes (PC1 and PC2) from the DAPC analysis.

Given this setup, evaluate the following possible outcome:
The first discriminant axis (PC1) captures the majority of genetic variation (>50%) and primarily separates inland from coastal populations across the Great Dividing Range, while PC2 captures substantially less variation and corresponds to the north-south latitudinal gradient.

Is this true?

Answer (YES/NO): NO